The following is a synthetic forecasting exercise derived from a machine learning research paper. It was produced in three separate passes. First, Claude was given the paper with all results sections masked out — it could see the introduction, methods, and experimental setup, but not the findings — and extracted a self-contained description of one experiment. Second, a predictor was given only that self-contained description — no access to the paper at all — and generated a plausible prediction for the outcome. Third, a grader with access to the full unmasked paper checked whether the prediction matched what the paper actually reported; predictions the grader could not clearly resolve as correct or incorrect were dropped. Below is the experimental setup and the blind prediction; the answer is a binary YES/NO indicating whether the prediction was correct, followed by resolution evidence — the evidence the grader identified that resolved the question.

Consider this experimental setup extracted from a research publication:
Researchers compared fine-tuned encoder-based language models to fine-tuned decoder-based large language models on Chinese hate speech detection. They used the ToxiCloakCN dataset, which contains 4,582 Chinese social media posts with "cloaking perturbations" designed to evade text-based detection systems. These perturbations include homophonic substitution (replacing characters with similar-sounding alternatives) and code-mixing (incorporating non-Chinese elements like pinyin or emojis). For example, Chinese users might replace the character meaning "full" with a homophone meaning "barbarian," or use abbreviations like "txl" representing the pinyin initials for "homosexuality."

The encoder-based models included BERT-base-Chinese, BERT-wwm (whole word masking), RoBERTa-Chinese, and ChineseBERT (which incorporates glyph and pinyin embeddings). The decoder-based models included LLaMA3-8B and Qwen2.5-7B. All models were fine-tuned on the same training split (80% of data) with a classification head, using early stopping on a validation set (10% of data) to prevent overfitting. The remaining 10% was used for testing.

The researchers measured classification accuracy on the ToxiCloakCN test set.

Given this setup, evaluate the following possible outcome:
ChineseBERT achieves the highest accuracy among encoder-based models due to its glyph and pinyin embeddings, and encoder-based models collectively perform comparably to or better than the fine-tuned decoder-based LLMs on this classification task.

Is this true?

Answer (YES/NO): NO